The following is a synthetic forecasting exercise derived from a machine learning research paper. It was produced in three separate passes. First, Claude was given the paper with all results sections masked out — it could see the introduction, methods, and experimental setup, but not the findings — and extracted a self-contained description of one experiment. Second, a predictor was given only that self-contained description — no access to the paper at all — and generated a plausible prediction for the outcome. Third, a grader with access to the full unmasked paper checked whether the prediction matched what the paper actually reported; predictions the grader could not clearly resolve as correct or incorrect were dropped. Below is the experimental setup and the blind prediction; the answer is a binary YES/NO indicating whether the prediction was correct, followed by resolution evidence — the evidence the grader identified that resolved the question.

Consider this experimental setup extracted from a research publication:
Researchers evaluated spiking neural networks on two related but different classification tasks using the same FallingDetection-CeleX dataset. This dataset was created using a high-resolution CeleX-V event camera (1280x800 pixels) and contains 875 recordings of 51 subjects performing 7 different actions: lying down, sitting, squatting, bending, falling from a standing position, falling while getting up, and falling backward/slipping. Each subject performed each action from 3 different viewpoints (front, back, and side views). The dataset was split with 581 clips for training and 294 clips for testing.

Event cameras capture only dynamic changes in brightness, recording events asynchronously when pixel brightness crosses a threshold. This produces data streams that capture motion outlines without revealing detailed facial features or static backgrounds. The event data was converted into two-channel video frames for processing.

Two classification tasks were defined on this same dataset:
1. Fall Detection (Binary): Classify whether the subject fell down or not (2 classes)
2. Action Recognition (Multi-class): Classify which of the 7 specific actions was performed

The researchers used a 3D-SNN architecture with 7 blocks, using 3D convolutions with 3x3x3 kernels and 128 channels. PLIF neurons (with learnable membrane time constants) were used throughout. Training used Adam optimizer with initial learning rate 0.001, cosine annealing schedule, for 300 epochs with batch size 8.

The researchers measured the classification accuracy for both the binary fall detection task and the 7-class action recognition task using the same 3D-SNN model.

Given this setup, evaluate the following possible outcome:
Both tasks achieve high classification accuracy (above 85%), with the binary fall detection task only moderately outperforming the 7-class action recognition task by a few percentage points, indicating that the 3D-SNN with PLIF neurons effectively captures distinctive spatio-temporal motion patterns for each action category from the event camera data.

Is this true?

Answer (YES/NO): YES